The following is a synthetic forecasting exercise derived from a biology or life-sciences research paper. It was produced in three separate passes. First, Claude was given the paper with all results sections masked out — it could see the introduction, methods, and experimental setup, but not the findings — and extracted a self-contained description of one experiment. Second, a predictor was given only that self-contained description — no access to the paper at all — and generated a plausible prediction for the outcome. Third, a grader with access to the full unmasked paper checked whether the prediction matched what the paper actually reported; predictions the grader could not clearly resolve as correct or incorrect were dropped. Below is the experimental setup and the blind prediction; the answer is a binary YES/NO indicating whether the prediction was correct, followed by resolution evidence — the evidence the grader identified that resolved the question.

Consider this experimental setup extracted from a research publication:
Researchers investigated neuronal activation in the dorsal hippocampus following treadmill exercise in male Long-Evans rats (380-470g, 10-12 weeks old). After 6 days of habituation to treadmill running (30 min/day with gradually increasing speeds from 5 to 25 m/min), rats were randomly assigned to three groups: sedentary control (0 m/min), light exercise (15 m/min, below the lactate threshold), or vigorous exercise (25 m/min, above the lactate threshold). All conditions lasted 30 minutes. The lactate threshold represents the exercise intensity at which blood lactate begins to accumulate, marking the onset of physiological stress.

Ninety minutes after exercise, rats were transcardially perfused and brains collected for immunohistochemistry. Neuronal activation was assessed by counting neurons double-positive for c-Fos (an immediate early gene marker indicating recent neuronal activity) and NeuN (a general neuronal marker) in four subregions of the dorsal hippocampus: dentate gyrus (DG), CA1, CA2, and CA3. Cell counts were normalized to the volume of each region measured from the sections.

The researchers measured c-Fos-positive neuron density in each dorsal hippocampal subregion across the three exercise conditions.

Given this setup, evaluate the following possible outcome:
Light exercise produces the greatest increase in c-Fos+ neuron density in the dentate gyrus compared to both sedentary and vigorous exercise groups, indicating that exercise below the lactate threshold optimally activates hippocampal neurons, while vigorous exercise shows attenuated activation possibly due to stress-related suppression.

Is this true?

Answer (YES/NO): NO